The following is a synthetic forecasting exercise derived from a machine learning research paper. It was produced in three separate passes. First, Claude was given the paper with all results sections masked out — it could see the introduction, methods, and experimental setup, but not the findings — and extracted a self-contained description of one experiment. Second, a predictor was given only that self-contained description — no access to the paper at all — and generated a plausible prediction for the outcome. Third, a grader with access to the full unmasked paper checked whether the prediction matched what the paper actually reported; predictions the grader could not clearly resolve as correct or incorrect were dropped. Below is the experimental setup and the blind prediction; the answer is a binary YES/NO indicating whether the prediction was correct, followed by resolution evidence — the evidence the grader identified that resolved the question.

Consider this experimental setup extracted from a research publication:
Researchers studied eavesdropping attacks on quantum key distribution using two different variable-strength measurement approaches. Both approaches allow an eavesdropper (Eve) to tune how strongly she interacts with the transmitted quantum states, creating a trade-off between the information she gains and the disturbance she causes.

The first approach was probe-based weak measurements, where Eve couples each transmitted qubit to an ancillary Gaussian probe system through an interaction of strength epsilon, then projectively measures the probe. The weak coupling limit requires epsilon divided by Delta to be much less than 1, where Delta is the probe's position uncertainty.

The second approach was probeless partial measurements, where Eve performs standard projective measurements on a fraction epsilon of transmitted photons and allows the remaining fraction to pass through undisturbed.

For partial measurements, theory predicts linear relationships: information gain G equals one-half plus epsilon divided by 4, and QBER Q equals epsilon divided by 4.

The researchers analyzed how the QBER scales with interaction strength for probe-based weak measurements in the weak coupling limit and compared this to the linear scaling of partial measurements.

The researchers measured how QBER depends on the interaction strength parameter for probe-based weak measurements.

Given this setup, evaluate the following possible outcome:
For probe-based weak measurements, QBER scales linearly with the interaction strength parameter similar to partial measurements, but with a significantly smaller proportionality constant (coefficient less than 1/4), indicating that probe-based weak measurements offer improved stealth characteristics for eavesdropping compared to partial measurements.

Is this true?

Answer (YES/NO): NO